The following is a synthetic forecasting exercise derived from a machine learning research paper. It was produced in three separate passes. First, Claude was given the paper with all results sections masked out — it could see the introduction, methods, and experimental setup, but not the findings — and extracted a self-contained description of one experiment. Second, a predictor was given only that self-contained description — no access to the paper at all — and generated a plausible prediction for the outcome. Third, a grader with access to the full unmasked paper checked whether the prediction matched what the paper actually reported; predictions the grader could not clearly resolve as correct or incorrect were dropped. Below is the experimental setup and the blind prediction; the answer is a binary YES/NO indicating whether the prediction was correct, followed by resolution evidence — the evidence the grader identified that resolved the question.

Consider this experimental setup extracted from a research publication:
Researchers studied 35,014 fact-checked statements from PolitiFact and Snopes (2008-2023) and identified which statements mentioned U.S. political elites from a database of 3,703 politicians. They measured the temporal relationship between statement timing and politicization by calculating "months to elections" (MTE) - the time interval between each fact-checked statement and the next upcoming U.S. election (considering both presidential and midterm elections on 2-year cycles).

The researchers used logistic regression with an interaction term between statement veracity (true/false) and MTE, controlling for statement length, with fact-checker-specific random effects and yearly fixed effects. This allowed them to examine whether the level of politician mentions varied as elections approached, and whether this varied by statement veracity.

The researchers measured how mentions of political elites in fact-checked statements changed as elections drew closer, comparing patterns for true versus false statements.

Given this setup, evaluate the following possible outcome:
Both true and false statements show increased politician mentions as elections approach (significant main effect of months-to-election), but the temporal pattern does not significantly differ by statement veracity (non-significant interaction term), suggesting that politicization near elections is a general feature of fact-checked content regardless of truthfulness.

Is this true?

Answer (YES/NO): YES